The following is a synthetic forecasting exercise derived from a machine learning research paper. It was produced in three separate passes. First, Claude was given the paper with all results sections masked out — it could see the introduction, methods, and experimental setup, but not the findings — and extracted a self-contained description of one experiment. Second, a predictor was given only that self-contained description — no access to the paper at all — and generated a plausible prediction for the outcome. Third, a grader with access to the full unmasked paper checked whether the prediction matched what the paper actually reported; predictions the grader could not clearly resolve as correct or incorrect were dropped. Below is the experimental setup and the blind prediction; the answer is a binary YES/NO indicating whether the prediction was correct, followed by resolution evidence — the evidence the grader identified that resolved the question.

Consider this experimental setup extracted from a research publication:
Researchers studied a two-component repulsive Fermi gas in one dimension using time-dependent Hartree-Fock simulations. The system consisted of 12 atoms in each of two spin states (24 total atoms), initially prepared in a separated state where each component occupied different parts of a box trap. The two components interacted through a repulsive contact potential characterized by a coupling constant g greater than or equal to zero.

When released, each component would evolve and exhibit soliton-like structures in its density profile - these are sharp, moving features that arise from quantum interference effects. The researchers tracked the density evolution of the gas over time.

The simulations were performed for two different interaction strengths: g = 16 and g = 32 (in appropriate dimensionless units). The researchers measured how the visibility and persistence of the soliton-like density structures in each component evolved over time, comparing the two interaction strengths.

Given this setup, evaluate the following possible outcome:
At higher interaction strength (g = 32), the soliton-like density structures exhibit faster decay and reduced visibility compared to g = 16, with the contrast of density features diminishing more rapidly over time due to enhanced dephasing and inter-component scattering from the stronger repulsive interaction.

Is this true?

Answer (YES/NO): YES